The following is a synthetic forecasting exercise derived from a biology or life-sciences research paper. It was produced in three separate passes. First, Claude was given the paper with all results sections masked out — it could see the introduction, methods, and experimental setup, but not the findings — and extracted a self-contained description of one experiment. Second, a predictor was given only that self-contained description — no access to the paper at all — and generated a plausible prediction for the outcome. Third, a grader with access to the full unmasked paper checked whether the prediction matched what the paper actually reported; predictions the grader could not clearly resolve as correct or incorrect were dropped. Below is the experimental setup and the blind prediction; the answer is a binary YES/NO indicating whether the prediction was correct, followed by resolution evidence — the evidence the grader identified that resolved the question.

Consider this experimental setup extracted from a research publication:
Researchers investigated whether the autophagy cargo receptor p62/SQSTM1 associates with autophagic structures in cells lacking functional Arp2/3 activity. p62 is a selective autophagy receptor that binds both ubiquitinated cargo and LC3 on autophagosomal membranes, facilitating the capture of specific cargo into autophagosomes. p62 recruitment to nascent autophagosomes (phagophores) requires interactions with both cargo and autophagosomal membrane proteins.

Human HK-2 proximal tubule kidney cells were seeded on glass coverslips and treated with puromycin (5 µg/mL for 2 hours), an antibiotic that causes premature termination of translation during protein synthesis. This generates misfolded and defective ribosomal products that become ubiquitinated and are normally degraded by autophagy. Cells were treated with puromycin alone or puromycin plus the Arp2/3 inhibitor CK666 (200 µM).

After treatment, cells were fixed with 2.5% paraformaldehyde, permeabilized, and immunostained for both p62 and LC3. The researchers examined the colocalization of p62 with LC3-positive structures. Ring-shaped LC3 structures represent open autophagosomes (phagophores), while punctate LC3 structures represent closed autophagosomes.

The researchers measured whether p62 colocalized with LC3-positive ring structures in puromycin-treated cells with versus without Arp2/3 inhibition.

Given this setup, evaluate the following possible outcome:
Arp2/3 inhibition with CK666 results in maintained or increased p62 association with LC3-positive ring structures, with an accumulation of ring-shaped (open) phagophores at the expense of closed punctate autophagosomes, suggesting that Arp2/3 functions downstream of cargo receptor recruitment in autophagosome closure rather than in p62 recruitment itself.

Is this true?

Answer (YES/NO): NO